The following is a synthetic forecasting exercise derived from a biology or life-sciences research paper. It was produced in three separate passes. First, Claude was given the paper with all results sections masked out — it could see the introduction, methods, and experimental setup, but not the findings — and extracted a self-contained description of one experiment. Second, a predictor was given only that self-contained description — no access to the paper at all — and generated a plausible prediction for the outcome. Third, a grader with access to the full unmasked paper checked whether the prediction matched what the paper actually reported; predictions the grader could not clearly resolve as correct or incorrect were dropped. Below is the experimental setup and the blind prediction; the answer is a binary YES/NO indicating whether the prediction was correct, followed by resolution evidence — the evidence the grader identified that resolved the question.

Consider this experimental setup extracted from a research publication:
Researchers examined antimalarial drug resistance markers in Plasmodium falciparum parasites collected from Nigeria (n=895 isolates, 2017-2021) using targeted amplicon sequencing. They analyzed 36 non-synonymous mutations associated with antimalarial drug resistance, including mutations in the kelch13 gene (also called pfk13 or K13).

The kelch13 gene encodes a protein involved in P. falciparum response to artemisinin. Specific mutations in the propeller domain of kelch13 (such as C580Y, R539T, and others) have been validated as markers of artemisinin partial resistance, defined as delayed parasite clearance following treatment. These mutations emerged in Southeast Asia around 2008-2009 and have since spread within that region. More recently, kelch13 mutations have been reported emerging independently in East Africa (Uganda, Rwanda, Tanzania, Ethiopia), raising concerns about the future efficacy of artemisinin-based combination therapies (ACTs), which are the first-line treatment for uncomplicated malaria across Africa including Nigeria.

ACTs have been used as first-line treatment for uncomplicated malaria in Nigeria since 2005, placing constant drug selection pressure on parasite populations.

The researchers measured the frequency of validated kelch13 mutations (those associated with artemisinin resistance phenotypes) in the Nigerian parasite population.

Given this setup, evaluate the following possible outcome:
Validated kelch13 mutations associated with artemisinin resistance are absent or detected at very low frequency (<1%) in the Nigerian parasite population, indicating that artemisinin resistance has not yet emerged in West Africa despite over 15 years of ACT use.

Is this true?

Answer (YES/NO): YES